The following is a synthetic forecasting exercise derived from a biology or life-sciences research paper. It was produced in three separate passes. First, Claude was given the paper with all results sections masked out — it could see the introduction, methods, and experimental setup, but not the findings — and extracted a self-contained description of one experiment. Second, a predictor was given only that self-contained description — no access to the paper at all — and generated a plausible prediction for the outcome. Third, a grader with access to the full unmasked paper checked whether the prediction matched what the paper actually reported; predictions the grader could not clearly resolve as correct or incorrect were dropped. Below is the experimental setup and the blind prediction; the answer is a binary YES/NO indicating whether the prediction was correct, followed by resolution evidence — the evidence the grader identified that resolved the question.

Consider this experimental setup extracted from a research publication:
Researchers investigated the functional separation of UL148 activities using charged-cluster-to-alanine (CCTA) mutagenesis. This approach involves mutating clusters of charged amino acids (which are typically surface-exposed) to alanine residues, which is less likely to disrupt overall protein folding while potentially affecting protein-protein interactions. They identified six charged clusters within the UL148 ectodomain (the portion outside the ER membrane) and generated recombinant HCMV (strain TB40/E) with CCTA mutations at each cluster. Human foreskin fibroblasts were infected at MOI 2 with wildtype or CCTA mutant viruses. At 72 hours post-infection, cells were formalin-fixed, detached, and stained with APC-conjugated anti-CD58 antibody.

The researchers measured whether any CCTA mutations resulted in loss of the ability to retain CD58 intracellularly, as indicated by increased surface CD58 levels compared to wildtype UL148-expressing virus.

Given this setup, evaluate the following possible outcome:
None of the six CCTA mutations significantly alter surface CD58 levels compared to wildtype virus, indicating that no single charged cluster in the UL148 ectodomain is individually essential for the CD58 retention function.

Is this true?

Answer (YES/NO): NO